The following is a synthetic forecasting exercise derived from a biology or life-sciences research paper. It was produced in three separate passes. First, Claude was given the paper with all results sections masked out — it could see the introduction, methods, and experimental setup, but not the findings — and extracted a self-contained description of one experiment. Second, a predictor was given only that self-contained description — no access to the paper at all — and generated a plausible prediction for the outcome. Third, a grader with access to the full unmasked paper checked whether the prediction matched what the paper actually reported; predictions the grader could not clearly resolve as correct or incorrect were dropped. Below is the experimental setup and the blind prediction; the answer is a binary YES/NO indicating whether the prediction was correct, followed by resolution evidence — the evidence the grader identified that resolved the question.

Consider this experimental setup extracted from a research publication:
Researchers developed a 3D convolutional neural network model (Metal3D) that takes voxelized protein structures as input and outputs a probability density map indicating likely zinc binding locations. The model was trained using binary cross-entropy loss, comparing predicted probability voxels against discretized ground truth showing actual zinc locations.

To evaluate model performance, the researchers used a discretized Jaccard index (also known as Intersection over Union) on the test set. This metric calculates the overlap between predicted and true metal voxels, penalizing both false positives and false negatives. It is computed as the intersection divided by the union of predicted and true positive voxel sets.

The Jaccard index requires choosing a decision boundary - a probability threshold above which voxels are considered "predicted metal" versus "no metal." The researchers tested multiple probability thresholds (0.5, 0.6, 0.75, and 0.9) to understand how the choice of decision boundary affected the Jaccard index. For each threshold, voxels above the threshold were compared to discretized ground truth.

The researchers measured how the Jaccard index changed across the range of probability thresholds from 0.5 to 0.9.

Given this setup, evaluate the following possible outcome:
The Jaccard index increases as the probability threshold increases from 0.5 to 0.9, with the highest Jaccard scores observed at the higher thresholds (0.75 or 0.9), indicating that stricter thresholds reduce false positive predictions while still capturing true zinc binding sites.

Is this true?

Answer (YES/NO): NO